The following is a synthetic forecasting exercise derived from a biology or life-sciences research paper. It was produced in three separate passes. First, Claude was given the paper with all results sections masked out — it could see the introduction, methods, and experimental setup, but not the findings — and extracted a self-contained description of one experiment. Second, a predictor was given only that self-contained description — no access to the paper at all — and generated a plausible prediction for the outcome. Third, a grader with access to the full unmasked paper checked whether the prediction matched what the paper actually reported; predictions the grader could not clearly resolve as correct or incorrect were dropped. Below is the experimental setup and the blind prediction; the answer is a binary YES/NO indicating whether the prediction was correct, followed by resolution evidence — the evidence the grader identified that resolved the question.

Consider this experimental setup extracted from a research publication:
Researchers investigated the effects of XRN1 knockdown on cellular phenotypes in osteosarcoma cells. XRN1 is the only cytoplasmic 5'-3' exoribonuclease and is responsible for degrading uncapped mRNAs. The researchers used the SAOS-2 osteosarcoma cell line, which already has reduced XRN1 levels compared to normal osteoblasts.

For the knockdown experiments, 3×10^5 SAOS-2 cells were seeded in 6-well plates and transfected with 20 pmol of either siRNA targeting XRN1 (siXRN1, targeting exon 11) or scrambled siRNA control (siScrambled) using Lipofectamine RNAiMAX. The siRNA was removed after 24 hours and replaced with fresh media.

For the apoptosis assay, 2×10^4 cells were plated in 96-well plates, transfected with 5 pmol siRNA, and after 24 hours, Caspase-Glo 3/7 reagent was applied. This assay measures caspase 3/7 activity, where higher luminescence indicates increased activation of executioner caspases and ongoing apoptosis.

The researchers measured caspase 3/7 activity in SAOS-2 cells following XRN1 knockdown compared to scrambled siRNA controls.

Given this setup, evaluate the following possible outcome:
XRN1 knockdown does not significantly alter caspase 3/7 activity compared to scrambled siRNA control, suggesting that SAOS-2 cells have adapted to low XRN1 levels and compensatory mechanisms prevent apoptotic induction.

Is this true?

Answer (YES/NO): YES